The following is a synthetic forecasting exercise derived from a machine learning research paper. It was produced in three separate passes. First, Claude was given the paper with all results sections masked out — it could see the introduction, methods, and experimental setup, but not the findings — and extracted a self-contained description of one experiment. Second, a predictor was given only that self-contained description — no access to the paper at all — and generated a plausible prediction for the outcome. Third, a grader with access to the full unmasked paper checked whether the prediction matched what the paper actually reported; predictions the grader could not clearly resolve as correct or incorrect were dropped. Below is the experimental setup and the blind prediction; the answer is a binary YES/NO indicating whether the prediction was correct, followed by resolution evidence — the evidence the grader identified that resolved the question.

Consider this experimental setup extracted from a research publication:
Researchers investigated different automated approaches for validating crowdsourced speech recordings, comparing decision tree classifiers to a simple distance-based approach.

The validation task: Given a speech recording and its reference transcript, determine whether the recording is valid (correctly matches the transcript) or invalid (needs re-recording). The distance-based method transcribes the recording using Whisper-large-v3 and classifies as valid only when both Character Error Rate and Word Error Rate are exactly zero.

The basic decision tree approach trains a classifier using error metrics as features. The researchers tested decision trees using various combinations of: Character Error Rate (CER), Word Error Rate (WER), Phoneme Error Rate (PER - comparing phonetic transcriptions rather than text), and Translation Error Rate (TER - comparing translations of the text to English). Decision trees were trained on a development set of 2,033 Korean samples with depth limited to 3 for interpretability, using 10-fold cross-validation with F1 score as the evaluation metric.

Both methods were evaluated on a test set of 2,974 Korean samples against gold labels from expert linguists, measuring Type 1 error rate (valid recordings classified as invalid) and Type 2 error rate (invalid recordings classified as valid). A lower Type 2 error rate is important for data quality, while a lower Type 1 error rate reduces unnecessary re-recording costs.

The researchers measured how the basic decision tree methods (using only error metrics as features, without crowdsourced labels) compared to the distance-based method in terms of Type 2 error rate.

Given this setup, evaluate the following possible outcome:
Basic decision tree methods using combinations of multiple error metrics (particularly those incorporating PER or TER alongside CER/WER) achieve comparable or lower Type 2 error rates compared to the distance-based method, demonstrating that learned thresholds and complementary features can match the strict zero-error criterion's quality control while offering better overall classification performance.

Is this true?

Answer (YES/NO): NO